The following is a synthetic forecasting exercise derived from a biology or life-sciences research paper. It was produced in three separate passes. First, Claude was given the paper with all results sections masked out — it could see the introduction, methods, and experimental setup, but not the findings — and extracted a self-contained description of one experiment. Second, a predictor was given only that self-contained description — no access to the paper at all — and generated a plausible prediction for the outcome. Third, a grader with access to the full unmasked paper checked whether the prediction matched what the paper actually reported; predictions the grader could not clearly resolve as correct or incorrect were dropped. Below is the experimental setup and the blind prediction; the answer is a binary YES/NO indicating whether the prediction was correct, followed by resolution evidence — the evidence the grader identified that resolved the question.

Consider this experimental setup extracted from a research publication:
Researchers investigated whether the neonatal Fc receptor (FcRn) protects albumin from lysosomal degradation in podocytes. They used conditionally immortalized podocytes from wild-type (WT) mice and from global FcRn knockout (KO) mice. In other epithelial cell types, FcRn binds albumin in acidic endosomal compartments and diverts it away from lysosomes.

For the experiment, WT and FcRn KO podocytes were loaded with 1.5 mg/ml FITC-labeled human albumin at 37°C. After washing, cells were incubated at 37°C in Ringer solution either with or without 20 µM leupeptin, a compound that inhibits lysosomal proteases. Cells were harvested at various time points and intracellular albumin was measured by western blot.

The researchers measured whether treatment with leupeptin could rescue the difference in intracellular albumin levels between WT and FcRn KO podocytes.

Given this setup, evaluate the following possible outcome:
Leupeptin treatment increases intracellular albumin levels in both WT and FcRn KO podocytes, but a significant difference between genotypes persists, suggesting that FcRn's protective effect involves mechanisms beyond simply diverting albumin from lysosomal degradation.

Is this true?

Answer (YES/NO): NO